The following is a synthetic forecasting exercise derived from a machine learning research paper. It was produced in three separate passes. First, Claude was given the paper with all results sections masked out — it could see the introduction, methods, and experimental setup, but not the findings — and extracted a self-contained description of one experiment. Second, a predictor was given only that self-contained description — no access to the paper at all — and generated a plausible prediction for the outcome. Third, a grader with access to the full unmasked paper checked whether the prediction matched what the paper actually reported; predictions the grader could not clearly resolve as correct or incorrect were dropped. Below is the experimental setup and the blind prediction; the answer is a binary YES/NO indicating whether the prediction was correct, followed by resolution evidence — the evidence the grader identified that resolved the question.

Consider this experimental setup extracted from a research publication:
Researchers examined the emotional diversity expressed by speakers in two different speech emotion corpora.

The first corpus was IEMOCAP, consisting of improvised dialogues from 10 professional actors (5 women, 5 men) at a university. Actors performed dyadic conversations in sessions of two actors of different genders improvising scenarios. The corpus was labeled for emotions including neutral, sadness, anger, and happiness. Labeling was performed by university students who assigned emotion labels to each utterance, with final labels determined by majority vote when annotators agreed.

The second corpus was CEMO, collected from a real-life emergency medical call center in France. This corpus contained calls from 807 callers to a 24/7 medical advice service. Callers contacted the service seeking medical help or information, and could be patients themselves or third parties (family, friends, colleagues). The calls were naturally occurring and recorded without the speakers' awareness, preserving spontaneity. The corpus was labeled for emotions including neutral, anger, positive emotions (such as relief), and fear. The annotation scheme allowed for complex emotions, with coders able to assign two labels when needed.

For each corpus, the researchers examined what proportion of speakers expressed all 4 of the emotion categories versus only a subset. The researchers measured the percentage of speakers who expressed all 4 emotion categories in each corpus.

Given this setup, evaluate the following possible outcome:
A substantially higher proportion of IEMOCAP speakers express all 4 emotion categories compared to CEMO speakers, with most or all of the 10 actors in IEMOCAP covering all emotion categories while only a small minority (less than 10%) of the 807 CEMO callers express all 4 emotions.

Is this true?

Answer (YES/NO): YES